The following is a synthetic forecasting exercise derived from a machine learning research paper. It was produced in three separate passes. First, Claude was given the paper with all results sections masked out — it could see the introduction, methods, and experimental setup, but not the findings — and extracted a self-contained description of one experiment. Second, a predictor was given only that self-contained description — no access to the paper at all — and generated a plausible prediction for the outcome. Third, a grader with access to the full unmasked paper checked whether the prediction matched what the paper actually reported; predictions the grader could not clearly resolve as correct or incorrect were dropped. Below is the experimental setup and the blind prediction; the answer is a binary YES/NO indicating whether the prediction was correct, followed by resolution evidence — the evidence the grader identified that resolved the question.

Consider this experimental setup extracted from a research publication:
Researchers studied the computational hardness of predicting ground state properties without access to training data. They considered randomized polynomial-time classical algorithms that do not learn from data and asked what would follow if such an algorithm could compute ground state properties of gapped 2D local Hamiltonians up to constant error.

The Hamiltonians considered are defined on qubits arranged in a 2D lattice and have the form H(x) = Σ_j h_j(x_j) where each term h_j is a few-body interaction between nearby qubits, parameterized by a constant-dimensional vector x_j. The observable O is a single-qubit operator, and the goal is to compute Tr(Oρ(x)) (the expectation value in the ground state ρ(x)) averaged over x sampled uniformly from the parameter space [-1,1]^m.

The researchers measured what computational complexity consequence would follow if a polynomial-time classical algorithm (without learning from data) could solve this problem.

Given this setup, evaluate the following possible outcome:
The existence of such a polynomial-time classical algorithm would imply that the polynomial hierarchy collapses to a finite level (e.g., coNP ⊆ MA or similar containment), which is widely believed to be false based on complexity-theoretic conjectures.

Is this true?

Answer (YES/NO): NO